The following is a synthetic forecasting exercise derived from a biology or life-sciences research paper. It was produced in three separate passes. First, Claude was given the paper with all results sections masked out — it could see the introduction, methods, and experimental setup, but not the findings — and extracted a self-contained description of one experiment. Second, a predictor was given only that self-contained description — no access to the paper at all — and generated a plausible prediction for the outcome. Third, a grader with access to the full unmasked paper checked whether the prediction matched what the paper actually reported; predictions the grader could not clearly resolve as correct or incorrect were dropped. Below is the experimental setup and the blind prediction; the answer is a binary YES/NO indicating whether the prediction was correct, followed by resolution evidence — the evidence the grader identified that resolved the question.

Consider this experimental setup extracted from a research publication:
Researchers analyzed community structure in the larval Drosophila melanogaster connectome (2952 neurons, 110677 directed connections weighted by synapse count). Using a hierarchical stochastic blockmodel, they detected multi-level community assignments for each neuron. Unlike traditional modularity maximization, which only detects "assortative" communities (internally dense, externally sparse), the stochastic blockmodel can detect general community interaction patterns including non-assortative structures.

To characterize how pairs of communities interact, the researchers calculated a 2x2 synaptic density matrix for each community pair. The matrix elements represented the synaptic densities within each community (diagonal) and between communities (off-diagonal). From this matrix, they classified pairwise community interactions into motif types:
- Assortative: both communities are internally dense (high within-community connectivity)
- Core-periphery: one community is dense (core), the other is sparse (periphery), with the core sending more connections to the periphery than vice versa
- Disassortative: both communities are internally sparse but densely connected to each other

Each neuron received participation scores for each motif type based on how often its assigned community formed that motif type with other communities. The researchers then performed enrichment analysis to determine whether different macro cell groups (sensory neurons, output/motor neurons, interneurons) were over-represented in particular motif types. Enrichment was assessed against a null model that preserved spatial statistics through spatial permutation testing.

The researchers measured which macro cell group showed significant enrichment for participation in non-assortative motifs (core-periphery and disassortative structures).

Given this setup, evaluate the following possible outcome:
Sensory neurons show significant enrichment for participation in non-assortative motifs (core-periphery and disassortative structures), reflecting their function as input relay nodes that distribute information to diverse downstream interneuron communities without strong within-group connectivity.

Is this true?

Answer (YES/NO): NO